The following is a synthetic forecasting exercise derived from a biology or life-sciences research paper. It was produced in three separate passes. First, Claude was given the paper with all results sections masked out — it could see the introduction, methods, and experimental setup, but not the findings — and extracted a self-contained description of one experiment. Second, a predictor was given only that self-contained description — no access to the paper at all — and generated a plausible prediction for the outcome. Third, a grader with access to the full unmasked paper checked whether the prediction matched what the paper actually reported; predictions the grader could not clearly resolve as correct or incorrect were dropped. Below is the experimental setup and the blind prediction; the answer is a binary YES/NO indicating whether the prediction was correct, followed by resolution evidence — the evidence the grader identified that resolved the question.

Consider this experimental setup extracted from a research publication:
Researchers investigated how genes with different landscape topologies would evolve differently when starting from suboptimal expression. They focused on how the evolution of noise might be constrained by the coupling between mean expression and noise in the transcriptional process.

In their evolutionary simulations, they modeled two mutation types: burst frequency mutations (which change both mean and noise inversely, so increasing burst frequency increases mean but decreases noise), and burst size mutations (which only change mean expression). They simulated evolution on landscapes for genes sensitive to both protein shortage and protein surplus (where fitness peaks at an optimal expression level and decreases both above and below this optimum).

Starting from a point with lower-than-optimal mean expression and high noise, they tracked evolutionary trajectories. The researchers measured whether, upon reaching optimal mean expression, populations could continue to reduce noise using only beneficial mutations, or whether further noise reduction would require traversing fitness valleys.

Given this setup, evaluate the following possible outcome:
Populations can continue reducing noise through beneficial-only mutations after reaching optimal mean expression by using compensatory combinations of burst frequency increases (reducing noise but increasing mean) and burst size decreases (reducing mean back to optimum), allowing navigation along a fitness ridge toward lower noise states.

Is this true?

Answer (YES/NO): YES